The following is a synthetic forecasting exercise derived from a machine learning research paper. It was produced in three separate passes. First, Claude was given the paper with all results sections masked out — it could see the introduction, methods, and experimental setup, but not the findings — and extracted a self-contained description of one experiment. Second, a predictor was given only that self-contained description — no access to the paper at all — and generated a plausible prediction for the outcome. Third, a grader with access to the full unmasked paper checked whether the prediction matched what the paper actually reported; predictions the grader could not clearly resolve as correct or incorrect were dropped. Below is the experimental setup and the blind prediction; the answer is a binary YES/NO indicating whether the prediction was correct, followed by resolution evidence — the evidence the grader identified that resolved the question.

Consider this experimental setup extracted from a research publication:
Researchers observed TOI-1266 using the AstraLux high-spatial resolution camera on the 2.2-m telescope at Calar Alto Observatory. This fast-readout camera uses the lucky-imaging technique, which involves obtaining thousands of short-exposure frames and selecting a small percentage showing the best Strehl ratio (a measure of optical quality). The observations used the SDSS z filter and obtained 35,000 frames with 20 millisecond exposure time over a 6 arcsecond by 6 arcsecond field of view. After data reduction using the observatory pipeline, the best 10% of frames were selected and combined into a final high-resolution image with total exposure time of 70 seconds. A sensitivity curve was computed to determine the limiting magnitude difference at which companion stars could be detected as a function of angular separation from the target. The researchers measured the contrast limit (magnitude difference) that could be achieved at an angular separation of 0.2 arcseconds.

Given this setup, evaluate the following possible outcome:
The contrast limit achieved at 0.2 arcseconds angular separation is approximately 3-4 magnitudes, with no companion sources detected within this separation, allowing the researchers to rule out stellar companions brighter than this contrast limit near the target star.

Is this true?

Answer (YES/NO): YES